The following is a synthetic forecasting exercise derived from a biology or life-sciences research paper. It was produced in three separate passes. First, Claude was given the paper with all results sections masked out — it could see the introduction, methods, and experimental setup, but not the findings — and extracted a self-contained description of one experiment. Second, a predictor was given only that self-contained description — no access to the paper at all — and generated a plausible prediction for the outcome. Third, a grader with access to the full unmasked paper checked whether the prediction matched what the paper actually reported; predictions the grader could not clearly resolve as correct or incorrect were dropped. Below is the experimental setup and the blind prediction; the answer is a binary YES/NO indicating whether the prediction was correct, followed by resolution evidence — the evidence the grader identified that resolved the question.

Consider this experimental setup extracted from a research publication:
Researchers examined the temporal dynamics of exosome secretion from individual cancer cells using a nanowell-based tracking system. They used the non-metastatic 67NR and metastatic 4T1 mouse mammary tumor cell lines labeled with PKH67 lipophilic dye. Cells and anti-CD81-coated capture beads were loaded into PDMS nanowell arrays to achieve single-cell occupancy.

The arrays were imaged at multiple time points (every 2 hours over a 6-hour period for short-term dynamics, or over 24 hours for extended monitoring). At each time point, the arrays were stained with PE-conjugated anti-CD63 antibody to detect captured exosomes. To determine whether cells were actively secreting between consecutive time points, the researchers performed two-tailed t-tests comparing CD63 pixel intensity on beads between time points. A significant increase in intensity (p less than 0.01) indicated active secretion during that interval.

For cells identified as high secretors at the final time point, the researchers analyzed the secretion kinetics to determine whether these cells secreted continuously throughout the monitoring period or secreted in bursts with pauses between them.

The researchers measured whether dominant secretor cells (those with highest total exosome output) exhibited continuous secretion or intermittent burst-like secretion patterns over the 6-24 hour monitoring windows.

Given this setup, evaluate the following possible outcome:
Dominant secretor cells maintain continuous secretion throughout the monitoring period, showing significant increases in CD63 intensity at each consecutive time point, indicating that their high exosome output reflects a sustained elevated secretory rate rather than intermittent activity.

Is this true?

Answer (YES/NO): YES